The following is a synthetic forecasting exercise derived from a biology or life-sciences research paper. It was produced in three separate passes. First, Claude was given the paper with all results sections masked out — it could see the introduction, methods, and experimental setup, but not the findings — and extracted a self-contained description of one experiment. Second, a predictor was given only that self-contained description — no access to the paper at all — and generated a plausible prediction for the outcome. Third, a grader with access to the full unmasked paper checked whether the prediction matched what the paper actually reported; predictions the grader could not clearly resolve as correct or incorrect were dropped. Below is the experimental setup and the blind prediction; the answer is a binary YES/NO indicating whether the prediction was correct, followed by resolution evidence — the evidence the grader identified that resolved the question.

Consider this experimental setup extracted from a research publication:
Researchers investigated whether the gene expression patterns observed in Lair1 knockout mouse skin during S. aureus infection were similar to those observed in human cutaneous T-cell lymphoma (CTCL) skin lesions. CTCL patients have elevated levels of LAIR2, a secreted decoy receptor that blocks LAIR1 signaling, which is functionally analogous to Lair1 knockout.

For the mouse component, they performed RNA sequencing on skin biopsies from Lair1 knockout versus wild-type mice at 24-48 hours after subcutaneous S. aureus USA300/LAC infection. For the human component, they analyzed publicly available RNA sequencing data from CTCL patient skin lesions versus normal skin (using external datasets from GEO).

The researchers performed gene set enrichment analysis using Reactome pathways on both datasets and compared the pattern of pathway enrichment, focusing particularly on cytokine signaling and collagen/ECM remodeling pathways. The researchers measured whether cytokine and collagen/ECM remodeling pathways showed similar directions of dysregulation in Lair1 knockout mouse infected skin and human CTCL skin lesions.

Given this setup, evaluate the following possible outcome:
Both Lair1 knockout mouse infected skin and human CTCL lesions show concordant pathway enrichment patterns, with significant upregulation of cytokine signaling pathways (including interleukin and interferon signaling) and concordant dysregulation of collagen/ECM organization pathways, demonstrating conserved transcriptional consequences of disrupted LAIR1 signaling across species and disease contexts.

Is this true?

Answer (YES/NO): NO